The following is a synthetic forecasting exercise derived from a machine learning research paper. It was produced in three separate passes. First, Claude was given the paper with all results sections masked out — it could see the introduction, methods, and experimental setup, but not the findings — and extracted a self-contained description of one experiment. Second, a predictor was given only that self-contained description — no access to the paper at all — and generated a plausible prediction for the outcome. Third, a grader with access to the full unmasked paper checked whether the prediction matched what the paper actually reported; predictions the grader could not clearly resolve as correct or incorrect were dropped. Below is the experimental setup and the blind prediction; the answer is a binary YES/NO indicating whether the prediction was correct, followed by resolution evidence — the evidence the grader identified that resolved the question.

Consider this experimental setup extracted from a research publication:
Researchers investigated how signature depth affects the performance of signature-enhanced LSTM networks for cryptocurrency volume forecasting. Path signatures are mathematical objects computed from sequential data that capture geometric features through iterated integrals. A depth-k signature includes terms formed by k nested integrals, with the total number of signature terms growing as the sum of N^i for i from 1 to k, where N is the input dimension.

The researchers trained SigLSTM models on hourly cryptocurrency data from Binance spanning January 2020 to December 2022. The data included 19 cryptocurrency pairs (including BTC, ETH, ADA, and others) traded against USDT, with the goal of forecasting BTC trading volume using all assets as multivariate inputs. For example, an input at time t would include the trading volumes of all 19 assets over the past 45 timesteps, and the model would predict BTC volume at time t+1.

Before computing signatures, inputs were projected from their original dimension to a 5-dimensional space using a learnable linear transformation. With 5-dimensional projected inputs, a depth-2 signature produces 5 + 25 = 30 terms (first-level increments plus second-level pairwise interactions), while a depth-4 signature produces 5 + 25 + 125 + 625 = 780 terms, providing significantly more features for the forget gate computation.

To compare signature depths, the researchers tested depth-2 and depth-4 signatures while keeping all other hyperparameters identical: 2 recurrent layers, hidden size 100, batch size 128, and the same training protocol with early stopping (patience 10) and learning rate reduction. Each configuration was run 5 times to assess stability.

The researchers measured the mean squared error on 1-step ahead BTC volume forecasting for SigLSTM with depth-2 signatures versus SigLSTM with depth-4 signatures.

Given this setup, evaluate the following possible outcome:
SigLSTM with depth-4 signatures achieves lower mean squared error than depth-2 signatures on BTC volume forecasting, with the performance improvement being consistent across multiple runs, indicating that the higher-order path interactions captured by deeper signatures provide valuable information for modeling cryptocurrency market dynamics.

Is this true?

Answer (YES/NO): NO